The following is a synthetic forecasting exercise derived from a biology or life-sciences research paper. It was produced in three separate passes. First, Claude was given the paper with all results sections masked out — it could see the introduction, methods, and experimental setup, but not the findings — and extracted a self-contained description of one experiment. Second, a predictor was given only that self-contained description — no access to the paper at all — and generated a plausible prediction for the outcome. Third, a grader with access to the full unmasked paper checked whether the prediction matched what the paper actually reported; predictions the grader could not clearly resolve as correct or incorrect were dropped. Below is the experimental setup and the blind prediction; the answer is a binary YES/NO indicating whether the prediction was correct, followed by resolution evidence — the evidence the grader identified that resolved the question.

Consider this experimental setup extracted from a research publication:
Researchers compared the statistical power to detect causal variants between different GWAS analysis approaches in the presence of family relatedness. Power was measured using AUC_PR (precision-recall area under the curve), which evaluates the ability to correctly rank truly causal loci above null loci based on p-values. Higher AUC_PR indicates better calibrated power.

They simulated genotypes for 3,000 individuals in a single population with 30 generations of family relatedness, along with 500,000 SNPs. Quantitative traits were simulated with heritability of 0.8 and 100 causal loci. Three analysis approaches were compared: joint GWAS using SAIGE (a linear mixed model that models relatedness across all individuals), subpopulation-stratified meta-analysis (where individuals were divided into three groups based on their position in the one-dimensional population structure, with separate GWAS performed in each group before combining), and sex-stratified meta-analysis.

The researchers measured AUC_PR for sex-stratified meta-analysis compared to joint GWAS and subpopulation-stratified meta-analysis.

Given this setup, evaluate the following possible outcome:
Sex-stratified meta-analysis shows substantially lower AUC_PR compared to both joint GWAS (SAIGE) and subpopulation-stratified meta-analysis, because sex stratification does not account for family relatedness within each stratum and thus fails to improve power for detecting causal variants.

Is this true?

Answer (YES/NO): YES